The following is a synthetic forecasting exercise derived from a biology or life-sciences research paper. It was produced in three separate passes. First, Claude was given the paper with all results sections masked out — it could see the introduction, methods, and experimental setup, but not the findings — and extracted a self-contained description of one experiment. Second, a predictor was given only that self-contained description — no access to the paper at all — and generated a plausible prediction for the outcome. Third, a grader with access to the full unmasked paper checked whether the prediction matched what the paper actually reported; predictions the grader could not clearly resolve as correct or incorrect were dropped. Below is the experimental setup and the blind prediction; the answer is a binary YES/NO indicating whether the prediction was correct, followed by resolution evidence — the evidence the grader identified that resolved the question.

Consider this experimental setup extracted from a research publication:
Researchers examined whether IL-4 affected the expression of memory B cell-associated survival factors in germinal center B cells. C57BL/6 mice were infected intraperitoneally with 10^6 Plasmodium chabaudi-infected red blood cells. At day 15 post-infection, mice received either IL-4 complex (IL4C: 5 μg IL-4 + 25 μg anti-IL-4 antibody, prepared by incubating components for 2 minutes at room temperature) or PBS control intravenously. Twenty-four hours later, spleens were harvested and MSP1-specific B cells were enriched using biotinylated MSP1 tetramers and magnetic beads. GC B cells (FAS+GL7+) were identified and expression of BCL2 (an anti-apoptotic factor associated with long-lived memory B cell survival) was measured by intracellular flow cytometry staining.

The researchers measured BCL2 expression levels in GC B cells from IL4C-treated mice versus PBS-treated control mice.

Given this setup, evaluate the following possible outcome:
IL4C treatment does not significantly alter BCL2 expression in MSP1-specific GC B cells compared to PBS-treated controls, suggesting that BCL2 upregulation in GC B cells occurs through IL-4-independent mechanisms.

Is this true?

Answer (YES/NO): NO